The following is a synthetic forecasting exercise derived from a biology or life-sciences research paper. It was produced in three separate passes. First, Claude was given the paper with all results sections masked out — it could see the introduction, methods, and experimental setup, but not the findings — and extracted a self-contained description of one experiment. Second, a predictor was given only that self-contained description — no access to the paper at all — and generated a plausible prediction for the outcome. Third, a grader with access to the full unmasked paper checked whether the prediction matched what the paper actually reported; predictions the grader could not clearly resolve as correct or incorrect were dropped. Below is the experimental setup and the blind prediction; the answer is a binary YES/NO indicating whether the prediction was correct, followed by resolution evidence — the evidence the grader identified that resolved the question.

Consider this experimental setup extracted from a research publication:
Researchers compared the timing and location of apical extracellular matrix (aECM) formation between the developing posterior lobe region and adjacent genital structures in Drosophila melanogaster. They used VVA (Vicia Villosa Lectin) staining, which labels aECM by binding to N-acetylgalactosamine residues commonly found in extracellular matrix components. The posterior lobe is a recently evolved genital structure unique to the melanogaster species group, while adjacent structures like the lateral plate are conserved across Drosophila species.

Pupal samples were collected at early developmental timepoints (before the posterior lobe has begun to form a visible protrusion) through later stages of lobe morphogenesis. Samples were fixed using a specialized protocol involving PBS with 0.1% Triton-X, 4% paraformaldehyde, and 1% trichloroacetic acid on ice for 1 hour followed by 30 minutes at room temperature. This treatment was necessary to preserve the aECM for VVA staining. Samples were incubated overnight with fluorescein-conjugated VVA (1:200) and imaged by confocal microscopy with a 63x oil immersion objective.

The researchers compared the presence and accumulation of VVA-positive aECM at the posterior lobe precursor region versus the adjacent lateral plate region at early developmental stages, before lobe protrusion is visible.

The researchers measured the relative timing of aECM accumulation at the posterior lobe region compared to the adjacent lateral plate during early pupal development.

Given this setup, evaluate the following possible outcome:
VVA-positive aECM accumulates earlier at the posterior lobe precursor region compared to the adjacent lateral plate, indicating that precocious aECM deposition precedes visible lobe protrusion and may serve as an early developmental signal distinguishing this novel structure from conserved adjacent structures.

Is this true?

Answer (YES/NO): NO